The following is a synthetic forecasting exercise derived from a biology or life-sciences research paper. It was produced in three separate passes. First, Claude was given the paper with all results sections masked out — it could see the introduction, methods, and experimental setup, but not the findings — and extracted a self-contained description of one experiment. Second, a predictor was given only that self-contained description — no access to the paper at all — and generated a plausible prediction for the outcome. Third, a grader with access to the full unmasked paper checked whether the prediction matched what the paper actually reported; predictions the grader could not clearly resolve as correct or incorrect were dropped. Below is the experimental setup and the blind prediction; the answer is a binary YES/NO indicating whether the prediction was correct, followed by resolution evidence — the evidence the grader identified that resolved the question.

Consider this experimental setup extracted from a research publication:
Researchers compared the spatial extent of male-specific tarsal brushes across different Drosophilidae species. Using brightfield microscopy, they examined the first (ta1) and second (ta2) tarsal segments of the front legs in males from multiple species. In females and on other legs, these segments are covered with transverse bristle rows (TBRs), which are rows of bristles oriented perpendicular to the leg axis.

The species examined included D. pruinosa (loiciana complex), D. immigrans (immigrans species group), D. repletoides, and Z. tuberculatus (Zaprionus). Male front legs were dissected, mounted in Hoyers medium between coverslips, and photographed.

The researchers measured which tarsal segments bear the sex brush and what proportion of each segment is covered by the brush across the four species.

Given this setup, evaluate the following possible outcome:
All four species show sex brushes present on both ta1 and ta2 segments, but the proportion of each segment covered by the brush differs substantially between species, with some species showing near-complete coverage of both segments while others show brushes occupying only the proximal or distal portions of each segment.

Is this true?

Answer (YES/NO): NO